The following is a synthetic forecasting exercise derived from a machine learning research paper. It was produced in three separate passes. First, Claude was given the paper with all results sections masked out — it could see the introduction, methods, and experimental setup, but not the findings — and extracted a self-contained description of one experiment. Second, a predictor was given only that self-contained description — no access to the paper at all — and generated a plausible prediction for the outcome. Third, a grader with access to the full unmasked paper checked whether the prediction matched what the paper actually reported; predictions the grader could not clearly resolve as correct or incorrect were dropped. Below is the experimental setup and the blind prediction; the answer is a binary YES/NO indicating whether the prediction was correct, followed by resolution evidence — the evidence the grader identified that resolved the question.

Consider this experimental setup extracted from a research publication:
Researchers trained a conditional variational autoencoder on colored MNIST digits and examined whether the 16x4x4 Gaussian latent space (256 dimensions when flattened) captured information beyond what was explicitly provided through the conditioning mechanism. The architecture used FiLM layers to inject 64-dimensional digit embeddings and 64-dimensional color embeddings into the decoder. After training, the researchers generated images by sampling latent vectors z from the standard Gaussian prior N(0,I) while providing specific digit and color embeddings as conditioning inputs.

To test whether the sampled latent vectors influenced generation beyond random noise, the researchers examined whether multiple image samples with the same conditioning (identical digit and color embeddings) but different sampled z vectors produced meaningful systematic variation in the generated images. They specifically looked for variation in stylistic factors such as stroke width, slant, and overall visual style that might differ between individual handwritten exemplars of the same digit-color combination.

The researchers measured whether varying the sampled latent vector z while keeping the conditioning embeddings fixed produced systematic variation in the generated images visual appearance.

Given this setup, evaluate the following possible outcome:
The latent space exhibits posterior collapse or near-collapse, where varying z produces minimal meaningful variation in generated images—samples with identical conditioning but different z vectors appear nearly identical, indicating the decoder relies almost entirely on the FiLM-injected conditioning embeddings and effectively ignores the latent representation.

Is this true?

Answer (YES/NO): NO